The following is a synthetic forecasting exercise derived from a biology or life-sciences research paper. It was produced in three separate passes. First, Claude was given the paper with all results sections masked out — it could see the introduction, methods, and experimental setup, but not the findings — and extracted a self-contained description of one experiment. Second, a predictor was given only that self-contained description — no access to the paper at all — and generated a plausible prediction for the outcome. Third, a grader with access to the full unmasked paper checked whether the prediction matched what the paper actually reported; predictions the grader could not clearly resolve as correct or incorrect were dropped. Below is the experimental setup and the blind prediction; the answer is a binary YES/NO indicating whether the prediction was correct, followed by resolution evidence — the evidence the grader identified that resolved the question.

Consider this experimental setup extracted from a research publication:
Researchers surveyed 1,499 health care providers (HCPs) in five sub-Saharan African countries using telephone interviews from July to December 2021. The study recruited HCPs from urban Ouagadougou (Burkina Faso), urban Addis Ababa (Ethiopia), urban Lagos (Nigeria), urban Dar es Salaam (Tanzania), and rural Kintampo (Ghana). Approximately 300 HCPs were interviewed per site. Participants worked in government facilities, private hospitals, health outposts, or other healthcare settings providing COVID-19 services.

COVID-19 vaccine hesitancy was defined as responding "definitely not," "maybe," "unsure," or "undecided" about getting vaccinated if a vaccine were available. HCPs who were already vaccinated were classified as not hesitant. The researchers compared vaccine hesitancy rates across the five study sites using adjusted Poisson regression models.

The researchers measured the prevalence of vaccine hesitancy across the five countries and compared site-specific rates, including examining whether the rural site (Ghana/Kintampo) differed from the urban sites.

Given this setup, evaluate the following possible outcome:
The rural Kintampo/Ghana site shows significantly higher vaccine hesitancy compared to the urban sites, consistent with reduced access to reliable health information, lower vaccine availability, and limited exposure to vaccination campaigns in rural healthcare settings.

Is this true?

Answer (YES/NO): NO